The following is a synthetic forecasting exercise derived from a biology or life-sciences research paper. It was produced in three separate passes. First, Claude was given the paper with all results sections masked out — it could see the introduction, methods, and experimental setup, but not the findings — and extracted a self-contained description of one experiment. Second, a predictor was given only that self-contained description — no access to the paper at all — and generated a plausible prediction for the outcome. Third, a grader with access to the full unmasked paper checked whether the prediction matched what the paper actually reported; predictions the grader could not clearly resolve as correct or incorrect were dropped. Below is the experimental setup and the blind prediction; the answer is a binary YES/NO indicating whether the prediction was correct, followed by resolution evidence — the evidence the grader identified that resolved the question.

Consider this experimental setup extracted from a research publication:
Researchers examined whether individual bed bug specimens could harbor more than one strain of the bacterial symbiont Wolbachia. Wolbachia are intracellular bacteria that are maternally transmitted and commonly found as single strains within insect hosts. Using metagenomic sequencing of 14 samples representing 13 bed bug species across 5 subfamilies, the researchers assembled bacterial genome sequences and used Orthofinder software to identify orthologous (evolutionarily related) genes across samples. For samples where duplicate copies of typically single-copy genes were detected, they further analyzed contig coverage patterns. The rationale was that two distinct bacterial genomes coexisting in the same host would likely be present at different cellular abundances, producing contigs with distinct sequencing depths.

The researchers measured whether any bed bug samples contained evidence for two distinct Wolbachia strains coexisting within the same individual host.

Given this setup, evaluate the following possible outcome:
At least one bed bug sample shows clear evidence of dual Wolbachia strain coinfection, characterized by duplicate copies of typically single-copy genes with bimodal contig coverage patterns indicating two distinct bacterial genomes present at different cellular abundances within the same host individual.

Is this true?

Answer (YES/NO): YES